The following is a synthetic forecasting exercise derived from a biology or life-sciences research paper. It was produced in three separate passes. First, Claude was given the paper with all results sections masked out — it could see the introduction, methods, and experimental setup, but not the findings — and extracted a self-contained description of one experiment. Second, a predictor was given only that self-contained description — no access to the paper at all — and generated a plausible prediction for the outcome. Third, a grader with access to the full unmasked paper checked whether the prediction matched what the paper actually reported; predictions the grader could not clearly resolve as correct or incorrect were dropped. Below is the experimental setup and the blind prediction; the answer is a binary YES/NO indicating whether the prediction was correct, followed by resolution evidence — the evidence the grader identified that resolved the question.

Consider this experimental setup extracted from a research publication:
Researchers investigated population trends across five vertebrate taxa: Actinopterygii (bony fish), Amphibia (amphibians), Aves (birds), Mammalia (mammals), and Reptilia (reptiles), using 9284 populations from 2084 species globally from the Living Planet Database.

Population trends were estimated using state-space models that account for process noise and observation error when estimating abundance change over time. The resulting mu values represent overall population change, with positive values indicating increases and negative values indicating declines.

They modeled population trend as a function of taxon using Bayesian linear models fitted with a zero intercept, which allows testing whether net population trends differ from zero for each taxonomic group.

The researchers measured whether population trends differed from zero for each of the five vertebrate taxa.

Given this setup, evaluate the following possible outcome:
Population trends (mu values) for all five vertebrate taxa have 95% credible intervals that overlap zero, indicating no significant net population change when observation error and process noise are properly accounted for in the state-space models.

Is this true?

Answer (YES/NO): NO